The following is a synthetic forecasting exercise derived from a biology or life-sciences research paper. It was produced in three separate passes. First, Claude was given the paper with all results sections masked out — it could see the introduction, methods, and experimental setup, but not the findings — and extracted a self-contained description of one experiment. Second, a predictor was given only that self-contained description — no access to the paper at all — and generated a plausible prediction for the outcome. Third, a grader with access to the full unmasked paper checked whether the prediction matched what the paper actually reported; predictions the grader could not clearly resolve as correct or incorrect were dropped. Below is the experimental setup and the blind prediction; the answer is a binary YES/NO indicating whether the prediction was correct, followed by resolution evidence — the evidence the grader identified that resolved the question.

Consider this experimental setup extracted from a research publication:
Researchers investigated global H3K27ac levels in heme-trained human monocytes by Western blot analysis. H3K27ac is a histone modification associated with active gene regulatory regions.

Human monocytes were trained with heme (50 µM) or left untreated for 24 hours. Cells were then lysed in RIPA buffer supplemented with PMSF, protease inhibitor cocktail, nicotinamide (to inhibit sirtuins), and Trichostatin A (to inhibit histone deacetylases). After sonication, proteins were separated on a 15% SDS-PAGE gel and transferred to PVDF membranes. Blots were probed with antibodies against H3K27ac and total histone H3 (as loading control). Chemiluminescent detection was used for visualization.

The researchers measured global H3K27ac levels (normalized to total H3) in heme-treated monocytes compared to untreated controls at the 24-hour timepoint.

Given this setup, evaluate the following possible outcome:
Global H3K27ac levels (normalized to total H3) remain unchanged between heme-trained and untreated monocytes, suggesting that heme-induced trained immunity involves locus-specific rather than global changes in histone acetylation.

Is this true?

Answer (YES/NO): NO